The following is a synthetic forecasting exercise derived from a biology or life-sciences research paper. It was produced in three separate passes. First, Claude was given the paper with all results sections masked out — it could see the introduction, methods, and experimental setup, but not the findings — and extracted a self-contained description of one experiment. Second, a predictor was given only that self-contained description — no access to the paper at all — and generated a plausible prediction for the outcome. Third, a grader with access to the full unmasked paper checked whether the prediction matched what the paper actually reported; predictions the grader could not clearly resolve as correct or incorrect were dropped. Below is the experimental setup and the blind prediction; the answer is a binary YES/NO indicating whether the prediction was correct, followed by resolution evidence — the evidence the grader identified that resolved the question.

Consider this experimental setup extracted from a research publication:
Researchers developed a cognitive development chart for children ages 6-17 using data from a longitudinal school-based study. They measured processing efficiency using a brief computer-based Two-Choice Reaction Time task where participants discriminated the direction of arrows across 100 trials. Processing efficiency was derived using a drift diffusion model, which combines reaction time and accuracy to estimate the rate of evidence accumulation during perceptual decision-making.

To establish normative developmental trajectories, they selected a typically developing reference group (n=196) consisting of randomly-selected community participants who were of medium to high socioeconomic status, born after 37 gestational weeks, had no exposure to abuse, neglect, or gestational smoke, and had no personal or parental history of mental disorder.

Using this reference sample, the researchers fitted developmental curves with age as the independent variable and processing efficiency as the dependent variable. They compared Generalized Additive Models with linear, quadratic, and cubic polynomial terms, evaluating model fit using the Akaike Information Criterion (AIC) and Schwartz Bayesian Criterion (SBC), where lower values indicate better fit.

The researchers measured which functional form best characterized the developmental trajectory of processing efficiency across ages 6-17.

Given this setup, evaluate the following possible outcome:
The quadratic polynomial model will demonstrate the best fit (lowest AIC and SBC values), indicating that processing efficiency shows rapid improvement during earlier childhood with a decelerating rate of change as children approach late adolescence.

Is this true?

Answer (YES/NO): NO